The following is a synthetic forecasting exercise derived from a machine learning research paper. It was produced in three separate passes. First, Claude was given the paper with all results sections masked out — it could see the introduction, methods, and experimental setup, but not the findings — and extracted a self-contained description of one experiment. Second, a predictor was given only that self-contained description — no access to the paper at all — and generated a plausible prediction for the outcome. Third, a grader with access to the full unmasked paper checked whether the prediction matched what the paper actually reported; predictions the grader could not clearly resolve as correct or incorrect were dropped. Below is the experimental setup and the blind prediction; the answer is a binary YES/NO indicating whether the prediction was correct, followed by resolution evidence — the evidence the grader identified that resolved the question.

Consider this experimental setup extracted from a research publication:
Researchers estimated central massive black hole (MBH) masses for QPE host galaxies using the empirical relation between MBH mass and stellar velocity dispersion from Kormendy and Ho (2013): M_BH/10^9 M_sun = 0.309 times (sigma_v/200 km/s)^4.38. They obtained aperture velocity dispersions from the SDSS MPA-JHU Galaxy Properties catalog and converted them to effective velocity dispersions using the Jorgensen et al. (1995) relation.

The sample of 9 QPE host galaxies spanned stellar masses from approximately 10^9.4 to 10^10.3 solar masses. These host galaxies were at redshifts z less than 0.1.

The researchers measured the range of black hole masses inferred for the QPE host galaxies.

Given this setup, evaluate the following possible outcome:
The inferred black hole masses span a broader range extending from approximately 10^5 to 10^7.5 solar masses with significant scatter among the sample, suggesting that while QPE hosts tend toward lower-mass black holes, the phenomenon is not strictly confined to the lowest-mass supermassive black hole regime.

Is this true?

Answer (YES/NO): NO